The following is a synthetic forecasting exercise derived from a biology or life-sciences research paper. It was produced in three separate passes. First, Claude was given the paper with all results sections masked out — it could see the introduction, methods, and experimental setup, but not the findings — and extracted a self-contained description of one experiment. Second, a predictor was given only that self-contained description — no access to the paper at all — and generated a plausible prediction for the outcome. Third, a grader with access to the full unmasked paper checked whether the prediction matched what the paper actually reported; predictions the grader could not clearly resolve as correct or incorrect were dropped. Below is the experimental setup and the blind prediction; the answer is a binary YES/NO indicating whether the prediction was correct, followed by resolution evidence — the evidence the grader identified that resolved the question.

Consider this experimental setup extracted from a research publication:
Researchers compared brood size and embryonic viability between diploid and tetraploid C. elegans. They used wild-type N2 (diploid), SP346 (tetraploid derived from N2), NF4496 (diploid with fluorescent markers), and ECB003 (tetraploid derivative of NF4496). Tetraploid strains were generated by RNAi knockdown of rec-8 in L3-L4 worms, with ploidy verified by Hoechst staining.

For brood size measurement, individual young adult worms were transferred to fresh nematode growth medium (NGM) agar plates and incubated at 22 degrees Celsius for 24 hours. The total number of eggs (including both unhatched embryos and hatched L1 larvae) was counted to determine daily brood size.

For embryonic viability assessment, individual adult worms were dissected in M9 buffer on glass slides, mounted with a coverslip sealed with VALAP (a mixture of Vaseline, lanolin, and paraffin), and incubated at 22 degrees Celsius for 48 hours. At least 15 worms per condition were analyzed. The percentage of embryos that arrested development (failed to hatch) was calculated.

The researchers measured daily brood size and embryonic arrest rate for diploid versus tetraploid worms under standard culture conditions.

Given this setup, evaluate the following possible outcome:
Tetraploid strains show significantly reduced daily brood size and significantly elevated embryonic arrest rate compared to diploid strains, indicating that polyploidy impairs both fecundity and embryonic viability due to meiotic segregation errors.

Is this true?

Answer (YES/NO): NO